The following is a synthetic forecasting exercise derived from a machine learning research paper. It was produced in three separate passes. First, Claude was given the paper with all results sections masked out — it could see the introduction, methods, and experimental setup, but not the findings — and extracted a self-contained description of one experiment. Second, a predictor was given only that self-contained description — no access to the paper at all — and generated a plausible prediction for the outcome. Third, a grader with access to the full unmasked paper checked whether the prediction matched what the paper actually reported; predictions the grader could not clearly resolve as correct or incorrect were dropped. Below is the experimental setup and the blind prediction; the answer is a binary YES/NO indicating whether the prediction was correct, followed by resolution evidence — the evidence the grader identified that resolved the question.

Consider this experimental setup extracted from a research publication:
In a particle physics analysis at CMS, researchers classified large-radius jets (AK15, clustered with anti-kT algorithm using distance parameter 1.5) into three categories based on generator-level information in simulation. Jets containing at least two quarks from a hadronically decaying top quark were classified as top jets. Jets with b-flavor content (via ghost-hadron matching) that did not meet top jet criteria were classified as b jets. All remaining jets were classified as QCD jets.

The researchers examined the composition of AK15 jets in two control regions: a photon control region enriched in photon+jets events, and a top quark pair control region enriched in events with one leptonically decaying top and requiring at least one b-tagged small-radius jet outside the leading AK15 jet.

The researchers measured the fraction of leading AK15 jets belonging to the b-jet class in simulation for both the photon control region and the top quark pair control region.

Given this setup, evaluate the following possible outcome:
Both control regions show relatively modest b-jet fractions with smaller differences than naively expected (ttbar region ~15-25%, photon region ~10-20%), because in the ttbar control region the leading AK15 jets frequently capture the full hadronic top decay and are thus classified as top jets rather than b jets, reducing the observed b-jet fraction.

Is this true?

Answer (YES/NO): NO